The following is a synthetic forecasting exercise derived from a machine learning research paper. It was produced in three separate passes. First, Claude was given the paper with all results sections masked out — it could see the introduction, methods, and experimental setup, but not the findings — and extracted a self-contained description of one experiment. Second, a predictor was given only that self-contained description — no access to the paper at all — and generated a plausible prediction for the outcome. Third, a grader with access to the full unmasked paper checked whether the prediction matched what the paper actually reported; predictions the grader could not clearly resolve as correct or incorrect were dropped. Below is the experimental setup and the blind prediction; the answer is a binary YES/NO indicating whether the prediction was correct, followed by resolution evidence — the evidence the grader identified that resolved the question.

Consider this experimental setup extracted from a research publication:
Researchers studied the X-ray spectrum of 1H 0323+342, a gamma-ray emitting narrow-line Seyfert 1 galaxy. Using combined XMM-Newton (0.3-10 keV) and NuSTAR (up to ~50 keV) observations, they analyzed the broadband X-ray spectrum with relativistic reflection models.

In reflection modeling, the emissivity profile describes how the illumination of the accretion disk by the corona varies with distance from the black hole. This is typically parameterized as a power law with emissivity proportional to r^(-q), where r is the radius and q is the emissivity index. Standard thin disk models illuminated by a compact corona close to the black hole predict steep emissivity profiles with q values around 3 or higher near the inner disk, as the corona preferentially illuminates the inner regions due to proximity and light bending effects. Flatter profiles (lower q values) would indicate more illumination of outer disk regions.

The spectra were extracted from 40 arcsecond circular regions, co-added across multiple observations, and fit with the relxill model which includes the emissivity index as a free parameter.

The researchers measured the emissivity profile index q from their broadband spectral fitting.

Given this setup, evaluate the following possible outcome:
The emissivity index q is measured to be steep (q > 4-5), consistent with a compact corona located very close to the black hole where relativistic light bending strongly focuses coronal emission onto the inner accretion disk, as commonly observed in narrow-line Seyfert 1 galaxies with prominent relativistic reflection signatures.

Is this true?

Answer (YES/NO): NO